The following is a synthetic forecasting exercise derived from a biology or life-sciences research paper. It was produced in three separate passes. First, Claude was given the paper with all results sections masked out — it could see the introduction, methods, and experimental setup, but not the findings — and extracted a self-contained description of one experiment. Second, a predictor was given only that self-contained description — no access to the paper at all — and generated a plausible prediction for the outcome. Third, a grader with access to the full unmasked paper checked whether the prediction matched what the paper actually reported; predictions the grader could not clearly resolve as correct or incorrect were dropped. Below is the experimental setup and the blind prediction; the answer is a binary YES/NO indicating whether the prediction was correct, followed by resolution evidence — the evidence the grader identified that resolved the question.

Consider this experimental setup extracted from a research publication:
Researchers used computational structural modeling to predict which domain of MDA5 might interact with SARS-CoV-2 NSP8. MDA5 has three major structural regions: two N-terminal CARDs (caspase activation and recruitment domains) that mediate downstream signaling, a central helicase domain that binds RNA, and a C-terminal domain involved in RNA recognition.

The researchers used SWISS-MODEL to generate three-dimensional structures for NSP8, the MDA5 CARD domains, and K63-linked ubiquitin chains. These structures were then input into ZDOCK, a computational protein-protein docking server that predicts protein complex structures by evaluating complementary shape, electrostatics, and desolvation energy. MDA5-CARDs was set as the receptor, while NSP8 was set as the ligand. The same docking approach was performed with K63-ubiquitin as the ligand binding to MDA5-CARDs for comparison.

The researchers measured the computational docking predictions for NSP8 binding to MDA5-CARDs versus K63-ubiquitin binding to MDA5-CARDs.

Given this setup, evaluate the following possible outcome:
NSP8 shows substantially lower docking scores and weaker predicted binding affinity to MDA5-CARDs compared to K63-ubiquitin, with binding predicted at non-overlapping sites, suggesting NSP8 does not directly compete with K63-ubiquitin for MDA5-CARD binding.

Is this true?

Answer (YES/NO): NO